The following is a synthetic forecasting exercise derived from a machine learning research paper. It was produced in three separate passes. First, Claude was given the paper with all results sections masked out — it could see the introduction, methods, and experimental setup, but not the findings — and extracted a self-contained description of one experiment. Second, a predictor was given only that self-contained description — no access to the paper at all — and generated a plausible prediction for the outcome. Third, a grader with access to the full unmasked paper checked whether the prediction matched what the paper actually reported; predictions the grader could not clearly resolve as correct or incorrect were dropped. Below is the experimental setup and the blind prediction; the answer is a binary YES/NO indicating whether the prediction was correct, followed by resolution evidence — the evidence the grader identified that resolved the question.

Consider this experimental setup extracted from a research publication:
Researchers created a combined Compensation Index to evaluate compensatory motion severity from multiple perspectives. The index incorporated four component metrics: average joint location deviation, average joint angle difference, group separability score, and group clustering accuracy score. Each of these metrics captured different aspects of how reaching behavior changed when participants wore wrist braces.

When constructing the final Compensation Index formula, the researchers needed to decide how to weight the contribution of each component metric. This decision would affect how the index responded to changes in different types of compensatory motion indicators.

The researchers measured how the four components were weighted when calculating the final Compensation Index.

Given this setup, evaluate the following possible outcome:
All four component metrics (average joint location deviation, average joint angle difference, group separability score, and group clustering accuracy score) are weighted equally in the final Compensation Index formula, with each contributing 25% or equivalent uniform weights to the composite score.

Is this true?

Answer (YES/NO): YES